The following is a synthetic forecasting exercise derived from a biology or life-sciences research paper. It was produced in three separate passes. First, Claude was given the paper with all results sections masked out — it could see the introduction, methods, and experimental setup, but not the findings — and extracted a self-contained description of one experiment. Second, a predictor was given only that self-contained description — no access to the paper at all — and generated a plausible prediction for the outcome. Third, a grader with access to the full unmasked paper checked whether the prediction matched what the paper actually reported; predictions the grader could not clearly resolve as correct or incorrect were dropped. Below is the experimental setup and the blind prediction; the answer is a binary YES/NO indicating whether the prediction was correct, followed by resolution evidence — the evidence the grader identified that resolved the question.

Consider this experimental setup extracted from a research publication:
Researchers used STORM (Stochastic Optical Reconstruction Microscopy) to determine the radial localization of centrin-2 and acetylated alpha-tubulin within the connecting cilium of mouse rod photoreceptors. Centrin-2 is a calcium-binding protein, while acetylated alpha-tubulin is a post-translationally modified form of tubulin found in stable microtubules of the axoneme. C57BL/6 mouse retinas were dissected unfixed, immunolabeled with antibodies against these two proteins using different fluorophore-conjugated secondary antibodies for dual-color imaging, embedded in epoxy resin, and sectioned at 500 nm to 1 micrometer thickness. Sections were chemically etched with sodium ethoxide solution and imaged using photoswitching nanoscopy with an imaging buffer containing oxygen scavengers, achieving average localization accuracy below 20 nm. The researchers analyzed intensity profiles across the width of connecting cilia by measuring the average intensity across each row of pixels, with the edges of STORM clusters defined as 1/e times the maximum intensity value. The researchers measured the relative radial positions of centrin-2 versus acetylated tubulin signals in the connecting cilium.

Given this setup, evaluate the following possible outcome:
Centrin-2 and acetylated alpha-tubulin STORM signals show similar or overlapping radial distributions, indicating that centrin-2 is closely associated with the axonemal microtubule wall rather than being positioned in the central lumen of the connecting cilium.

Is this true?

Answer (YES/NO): NO